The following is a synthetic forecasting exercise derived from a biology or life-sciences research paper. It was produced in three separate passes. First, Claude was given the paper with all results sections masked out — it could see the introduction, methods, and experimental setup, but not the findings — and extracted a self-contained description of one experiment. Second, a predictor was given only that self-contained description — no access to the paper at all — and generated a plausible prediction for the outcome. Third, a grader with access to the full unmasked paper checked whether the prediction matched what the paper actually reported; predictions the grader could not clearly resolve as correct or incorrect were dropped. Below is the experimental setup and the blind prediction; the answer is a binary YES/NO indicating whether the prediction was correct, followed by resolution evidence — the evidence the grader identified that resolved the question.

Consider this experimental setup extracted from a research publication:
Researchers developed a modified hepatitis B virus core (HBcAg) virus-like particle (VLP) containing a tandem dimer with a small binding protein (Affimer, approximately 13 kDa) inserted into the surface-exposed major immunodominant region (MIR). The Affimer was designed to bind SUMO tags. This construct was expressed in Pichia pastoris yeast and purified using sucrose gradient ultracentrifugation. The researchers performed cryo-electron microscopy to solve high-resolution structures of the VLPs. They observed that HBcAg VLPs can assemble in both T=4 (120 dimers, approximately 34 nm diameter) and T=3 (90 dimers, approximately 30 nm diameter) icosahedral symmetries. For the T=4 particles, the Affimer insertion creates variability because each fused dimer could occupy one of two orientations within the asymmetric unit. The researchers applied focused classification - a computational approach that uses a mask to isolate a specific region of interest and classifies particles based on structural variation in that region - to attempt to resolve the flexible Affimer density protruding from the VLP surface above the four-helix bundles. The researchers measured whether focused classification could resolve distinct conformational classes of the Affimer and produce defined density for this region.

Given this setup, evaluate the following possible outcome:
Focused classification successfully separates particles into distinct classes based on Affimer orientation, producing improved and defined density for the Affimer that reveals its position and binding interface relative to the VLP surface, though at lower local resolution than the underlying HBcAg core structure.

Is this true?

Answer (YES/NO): NO